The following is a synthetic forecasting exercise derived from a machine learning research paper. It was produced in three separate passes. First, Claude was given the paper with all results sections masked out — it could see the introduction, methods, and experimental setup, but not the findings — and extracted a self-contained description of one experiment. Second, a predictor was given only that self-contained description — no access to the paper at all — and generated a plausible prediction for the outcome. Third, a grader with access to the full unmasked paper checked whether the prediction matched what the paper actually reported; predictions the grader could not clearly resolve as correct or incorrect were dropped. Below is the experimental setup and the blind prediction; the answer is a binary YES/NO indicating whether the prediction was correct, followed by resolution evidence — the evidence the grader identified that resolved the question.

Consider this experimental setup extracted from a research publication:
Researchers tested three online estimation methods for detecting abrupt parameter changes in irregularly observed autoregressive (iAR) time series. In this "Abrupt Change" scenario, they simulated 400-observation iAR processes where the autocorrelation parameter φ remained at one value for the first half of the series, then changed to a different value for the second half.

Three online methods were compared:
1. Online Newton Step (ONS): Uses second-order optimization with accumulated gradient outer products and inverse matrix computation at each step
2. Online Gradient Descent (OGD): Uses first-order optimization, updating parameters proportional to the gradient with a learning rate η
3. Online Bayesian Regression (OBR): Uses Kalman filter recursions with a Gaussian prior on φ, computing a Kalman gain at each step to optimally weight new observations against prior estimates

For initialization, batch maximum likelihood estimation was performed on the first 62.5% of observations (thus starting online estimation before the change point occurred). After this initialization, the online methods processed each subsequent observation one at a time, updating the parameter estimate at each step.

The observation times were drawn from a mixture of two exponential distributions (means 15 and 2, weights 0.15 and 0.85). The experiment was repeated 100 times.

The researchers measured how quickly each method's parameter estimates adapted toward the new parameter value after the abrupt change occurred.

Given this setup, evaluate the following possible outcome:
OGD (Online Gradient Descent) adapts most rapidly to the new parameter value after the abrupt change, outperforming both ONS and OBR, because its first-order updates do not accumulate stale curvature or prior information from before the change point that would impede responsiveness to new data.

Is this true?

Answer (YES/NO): NO